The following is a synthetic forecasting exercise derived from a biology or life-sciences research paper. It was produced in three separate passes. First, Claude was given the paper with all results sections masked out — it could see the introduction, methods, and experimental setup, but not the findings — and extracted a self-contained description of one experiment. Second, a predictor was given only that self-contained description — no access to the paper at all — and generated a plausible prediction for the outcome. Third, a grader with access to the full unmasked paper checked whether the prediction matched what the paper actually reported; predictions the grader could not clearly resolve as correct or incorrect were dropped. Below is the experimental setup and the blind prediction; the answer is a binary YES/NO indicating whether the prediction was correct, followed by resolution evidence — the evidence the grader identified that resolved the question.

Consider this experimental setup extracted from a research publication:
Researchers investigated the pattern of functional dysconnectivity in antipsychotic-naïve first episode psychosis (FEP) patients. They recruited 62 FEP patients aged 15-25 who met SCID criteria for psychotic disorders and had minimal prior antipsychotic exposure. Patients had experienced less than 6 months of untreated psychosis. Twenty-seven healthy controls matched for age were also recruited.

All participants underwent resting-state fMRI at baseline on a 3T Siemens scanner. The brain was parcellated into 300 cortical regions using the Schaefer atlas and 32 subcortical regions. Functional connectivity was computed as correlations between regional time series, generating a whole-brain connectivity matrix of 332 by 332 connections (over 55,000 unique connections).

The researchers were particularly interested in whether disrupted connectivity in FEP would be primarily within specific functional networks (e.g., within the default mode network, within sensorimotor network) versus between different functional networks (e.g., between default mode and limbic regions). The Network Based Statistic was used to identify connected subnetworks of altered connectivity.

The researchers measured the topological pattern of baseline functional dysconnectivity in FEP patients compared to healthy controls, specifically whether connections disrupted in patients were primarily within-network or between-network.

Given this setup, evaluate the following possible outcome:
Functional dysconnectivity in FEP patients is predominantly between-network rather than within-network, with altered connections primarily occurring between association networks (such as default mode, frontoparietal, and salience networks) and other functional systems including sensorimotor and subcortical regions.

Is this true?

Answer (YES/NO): YES